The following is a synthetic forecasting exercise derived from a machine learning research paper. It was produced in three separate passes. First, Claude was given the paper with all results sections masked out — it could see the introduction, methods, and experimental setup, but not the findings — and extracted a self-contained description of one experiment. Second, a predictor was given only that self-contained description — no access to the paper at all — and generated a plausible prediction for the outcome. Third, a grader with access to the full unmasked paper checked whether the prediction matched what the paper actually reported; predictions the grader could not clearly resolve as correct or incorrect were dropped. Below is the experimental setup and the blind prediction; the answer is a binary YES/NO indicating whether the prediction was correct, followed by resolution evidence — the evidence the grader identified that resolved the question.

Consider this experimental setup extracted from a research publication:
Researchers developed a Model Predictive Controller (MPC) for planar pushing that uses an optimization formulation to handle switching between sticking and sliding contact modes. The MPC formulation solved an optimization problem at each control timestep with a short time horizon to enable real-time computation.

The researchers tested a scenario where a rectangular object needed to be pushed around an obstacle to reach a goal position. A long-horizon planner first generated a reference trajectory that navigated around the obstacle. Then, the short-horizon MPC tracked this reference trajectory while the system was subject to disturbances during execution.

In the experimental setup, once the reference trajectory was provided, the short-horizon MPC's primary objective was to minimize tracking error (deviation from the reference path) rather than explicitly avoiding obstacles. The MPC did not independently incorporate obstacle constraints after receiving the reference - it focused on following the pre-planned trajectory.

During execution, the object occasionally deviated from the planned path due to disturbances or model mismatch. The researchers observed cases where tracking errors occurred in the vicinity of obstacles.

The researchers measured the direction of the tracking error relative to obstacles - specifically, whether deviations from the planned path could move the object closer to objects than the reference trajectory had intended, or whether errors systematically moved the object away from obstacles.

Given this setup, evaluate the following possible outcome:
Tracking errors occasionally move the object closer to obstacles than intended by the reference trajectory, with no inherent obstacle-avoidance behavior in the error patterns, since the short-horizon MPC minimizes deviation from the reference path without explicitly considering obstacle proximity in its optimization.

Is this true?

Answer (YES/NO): NO